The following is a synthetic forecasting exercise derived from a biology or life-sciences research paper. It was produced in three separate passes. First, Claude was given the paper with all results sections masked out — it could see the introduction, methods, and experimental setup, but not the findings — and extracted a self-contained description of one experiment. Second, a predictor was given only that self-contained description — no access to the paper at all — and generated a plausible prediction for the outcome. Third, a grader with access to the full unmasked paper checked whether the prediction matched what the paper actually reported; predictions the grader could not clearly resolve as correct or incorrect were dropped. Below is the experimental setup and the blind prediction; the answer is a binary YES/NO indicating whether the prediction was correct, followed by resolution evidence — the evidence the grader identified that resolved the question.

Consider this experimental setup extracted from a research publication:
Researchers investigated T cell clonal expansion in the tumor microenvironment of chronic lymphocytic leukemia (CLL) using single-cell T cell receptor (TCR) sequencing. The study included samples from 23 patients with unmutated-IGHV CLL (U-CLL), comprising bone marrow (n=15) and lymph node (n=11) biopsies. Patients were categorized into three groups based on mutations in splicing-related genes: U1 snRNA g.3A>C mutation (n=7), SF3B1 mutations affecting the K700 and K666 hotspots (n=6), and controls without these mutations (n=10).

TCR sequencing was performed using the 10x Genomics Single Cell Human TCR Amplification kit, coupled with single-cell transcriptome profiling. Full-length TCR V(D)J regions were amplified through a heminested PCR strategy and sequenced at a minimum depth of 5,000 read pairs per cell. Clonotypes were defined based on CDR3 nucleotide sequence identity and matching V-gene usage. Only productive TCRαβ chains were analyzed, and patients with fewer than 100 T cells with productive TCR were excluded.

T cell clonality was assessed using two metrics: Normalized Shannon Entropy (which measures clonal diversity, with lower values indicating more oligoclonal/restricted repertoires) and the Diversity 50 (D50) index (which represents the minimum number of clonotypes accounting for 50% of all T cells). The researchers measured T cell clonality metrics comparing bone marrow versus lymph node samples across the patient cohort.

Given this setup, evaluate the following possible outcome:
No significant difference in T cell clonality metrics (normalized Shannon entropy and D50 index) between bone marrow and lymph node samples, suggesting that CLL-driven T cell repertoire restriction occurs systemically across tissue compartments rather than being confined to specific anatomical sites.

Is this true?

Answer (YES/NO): NO